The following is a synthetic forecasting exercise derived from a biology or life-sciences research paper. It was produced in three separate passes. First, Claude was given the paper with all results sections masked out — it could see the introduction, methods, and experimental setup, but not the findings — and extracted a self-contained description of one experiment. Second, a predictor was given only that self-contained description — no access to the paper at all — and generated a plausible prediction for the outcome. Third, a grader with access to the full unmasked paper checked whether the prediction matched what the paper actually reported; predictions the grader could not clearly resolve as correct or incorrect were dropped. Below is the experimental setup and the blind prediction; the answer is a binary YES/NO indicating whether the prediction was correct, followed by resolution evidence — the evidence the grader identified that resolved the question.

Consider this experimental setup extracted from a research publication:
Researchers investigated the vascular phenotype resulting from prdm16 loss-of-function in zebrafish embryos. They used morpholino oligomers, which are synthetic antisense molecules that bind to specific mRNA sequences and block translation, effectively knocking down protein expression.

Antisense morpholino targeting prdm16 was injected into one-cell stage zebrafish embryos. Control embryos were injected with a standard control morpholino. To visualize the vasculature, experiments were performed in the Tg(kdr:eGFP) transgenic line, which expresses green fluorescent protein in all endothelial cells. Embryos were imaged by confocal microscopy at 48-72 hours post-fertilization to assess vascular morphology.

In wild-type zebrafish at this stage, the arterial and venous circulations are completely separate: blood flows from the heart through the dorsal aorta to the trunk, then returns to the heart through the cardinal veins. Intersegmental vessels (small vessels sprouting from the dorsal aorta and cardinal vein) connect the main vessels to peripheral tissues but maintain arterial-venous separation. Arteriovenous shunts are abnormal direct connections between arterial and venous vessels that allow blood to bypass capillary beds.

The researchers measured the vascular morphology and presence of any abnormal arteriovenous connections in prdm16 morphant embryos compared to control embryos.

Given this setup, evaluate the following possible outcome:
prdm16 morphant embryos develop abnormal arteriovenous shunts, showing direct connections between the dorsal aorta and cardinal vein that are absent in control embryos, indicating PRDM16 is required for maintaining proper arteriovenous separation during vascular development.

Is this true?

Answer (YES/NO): YES